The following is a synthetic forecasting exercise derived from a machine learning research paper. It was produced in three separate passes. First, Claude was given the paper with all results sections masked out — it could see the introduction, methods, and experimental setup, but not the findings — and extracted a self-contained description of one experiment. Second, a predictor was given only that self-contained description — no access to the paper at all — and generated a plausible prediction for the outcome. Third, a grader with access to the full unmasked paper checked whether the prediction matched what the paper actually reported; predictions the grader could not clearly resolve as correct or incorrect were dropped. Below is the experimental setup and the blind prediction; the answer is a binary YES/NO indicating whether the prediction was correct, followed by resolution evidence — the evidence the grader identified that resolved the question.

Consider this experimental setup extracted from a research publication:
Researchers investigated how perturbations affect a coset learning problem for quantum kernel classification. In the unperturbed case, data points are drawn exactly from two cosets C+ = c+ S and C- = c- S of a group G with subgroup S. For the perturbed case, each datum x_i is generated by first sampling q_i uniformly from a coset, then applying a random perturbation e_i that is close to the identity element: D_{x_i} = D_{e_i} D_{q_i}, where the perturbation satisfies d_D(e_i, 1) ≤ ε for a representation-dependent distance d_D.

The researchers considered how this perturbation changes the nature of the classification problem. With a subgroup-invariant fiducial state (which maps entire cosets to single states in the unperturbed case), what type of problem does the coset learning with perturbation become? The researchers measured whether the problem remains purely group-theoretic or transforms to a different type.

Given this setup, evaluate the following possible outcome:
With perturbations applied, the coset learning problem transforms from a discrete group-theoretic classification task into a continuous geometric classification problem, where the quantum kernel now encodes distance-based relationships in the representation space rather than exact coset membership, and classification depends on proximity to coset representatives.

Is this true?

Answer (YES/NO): YES